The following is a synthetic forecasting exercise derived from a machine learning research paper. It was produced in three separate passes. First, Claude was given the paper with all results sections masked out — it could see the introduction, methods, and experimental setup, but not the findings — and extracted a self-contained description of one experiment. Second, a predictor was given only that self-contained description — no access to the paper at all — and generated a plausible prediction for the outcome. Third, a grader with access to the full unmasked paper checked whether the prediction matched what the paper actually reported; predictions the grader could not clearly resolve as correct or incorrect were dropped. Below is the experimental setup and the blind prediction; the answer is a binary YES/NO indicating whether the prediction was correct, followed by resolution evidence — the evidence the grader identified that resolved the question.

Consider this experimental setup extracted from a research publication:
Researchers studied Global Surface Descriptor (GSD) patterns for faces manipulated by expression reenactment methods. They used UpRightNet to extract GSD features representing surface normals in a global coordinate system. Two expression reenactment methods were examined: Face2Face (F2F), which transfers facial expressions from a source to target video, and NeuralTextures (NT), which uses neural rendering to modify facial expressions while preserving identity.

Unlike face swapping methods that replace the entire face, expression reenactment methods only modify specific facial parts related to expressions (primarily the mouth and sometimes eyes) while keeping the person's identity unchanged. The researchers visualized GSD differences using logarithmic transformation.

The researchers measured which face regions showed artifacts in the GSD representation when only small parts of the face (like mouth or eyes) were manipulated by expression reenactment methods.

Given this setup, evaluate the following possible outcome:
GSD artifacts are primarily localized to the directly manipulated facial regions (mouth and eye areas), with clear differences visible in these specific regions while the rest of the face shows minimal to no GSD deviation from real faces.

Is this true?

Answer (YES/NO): NO